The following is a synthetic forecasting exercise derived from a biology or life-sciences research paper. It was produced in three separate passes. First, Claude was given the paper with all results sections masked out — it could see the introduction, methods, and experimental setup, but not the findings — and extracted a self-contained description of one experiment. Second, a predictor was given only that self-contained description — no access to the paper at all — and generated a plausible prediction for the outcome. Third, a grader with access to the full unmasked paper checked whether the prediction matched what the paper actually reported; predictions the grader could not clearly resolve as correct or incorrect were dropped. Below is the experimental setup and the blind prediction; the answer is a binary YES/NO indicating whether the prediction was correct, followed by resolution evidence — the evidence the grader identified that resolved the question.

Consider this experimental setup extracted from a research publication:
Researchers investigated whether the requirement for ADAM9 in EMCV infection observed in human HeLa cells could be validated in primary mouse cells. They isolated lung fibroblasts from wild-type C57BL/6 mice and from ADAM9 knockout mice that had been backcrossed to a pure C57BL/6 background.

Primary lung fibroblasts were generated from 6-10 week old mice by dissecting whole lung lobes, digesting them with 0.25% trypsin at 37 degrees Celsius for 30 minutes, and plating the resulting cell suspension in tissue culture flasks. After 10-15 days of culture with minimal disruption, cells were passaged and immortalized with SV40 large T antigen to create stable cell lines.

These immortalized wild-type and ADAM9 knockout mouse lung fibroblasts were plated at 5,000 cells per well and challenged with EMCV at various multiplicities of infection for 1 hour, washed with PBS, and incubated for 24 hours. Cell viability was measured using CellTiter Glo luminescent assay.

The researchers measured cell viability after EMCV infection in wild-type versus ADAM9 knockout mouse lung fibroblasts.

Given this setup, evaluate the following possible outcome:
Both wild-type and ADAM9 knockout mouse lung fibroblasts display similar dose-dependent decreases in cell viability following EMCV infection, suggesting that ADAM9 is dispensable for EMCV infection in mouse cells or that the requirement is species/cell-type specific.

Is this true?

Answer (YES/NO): NO